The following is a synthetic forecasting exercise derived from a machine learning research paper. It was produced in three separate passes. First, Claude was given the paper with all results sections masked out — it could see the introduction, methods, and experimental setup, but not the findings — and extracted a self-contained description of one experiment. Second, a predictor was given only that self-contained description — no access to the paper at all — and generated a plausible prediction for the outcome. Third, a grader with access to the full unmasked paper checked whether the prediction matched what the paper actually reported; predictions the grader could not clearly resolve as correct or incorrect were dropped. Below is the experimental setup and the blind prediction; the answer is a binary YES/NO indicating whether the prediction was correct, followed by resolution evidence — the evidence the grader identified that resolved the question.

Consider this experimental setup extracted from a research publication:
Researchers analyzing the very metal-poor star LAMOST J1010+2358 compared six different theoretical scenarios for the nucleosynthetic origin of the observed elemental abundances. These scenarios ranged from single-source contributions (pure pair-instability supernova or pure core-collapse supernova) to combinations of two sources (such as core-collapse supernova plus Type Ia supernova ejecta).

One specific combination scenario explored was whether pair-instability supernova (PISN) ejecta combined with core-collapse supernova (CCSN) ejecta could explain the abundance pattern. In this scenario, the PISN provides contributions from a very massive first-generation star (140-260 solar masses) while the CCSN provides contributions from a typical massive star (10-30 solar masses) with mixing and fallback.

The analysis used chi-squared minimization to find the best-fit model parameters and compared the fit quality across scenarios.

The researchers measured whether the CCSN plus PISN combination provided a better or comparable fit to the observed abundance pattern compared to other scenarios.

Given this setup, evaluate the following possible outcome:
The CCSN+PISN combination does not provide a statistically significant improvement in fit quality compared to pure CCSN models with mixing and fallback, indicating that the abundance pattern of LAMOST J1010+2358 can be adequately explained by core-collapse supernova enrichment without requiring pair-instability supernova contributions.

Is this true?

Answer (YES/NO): YES